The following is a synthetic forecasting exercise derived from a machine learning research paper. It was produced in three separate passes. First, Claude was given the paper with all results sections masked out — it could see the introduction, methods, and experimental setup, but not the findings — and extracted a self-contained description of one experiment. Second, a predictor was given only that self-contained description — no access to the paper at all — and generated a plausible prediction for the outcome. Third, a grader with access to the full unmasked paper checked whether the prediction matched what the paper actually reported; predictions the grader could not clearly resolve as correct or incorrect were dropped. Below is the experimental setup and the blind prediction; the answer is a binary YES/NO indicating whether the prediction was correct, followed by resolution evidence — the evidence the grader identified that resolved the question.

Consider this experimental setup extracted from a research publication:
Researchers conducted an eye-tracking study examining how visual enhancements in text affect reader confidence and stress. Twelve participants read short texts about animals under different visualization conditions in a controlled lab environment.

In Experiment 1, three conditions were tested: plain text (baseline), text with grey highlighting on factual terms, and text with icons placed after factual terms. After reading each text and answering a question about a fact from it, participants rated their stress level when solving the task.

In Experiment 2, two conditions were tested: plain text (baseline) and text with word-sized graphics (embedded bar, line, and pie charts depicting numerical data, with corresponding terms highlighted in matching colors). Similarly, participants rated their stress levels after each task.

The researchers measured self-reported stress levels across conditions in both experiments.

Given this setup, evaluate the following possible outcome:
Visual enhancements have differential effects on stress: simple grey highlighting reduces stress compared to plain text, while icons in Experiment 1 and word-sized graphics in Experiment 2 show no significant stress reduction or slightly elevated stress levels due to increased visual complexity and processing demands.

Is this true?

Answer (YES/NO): NO